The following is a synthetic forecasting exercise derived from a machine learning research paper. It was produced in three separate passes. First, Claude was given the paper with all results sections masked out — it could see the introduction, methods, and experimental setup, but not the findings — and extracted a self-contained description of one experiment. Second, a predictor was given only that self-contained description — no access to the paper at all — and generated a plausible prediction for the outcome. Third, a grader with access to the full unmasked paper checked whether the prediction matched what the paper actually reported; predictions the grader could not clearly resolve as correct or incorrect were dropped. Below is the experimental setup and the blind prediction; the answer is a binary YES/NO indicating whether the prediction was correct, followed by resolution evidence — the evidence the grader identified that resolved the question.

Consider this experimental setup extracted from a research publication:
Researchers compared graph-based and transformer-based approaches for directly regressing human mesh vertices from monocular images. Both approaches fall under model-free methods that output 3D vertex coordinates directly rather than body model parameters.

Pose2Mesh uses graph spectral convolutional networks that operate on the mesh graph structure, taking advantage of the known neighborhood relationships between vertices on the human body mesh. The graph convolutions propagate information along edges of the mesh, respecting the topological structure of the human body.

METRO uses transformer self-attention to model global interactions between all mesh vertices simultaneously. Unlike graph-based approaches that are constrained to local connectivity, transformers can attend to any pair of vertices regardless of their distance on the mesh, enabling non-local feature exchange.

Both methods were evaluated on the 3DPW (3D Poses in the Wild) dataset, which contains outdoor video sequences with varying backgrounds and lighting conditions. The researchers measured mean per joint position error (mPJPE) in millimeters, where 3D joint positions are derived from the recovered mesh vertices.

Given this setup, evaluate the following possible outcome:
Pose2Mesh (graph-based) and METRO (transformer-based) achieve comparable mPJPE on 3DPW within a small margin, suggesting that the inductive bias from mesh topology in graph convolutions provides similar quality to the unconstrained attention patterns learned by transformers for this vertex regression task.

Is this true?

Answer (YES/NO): NO